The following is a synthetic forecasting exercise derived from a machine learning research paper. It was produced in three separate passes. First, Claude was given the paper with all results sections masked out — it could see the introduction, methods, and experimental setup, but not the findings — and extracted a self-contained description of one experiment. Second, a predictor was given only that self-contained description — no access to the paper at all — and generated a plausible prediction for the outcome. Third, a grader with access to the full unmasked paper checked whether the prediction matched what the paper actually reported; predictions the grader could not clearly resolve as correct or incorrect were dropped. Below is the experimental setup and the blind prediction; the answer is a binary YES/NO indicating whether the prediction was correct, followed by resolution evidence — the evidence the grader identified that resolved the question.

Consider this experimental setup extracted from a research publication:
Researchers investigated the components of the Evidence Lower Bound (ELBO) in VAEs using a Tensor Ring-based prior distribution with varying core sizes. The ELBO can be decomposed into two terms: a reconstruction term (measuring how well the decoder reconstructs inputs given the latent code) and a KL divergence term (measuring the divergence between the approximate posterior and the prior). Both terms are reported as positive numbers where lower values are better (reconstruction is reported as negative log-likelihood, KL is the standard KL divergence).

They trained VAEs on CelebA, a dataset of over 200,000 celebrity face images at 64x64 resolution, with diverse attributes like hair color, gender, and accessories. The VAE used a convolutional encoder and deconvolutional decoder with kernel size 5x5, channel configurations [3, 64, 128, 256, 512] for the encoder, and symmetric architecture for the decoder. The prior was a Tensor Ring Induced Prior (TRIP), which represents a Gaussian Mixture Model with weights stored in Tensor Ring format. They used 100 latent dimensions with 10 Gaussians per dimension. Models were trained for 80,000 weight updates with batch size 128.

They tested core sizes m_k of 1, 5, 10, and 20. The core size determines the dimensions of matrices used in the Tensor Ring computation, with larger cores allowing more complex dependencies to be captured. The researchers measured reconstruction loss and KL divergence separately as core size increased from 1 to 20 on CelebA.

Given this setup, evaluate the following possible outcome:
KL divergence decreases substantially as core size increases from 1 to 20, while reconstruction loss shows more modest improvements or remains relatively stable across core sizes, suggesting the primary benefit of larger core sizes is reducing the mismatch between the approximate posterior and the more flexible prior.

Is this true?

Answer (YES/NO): NO